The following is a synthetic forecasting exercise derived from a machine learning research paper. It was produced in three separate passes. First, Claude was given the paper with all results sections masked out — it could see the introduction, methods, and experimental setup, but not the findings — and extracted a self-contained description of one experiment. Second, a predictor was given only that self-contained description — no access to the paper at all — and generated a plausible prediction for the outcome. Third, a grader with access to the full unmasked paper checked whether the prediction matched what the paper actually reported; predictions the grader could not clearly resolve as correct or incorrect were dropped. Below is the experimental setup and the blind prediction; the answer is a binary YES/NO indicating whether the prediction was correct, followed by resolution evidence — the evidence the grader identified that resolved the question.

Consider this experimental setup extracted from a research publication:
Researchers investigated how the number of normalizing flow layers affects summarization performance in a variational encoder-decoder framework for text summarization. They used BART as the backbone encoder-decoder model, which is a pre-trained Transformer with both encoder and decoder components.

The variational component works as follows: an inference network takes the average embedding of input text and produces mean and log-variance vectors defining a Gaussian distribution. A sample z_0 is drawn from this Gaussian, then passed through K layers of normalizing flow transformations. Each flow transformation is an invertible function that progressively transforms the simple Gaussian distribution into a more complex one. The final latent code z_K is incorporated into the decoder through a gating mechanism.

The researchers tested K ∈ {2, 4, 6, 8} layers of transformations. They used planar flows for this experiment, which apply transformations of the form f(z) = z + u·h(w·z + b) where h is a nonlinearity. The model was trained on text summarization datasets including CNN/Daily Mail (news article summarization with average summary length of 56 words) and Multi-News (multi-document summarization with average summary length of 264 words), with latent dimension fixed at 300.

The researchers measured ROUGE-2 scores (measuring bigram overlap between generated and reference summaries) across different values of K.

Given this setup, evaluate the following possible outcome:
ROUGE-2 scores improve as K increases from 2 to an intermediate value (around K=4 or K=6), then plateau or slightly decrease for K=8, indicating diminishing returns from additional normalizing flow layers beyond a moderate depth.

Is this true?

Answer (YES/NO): NO